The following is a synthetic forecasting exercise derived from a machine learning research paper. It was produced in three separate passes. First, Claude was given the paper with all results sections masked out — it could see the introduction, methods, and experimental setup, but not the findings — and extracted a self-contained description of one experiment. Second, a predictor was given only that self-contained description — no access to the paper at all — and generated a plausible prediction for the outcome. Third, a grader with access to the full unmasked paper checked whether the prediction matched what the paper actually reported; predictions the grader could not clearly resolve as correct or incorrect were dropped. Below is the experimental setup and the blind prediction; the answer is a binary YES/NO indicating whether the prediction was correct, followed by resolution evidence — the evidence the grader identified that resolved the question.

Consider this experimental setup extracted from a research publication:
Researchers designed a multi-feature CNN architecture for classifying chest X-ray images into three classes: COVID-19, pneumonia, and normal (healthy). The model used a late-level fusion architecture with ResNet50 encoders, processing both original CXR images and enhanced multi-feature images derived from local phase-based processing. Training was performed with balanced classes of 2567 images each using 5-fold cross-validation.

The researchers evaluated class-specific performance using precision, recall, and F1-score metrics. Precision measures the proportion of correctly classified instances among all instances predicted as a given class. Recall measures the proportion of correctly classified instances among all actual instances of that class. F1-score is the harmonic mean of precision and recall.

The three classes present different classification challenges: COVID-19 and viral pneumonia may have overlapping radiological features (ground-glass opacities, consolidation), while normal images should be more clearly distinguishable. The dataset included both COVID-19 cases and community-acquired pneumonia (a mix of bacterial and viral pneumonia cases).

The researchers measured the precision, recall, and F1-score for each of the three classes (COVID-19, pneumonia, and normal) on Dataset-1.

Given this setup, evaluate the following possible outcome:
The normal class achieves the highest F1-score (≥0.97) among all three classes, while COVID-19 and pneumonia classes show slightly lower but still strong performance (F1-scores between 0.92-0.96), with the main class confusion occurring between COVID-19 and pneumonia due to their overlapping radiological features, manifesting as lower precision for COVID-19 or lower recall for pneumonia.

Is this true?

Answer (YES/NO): NO